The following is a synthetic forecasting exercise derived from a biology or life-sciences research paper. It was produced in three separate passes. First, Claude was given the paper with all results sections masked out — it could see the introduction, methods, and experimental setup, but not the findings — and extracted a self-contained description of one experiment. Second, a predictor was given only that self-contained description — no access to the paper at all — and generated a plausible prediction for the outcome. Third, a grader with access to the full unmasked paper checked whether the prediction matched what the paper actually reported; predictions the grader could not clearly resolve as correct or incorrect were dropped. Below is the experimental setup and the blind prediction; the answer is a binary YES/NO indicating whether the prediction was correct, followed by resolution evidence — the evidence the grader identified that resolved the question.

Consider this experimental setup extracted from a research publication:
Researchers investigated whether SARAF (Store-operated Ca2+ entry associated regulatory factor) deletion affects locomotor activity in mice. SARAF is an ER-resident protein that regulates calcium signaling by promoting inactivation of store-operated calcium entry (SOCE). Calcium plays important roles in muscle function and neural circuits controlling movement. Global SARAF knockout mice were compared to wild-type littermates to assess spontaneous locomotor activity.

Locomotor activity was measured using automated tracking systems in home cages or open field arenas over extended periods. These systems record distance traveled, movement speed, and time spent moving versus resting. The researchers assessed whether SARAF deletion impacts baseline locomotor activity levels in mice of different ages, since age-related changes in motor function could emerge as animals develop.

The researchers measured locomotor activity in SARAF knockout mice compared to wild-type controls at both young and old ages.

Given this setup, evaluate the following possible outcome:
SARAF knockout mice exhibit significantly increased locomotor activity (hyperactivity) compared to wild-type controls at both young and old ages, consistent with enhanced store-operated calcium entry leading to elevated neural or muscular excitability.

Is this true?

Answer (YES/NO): NO